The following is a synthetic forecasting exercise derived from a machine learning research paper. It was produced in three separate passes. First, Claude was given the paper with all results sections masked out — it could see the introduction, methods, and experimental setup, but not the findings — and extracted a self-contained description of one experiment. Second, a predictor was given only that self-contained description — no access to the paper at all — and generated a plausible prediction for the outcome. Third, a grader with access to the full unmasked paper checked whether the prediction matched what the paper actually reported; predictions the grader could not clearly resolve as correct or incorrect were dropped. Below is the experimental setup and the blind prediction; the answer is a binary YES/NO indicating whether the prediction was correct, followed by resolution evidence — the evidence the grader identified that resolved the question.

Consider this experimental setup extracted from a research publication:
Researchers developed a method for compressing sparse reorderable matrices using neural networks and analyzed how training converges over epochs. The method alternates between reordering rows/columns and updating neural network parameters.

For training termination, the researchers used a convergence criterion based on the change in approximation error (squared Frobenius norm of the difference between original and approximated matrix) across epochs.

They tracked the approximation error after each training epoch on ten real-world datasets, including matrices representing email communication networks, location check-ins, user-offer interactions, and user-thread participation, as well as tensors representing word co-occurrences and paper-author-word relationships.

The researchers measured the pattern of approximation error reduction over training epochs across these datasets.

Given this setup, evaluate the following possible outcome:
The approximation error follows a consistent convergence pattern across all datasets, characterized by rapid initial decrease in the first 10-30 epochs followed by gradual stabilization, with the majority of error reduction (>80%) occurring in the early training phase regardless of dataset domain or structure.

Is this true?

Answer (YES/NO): NO